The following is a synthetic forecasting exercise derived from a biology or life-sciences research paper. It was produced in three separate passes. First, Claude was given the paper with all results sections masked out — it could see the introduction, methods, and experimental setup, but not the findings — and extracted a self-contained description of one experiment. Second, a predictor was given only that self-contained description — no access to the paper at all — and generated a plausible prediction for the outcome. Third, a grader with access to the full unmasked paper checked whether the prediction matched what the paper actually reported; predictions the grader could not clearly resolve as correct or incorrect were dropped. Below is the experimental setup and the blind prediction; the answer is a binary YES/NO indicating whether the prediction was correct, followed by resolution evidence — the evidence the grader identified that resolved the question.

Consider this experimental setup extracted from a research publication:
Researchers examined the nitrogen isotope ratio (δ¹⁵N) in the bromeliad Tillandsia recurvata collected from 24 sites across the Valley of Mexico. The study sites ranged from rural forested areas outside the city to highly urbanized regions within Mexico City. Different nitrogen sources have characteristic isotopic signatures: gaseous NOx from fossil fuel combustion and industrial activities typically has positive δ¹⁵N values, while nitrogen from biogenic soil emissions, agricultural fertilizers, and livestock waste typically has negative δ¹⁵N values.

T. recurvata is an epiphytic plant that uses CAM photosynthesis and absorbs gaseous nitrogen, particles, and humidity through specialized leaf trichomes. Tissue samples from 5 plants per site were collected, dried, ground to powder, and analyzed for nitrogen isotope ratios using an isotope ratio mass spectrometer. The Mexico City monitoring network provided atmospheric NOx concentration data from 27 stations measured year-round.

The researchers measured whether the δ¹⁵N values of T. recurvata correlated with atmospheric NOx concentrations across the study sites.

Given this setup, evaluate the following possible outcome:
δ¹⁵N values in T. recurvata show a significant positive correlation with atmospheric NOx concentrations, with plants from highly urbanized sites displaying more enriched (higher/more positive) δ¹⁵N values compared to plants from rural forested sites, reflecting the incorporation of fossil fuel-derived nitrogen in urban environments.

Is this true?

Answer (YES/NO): YES